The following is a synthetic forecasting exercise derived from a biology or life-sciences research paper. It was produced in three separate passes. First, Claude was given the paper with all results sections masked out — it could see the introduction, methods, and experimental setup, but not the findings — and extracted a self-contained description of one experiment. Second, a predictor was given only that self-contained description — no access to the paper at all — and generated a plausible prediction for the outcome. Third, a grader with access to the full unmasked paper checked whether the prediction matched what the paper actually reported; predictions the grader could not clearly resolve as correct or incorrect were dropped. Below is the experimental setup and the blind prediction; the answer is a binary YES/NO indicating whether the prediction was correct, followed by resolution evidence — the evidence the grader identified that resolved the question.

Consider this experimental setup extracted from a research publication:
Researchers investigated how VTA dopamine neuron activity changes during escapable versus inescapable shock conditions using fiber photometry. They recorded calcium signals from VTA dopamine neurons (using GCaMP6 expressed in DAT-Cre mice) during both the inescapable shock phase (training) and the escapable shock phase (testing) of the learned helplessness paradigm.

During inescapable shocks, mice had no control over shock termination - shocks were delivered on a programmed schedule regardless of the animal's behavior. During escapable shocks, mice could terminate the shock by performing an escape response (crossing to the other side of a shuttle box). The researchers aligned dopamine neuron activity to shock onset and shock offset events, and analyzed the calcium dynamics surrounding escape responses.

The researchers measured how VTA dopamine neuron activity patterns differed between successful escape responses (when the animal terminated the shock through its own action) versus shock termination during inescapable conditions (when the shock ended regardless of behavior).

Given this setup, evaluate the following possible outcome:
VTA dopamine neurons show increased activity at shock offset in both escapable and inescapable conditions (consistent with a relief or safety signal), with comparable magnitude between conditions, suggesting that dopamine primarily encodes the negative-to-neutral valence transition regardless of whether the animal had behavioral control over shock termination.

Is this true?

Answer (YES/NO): NO